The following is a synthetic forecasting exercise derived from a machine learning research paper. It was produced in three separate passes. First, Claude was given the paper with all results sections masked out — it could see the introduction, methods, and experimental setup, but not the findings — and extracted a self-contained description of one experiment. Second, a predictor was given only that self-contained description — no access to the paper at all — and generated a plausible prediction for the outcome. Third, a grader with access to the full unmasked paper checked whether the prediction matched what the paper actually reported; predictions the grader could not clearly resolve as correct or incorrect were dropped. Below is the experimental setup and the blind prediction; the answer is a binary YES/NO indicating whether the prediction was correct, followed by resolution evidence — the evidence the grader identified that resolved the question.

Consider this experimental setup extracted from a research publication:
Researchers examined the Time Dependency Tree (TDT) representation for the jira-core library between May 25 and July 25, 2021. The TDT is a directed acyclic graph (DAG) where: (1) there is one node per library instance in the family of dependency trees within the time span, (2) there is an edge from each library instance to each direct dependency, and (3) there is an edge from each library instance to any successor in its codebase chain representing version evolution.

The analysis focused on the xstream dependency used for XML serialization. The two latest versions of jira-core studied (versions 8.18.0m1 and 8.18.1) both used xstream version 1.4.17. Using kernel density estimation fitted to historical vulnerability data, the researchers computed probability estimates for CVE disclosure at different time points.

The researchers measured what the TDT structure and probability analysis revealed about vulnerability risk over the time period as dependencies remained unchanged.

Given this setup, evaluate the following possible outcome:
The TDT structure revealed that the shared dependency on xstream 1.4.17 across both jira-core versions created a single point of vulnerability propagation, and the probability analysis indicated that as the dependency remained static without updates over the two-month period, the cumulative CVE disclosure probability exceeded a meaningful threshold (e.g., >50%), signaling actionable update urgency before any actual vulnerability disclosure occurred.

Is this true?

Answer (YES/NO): NO